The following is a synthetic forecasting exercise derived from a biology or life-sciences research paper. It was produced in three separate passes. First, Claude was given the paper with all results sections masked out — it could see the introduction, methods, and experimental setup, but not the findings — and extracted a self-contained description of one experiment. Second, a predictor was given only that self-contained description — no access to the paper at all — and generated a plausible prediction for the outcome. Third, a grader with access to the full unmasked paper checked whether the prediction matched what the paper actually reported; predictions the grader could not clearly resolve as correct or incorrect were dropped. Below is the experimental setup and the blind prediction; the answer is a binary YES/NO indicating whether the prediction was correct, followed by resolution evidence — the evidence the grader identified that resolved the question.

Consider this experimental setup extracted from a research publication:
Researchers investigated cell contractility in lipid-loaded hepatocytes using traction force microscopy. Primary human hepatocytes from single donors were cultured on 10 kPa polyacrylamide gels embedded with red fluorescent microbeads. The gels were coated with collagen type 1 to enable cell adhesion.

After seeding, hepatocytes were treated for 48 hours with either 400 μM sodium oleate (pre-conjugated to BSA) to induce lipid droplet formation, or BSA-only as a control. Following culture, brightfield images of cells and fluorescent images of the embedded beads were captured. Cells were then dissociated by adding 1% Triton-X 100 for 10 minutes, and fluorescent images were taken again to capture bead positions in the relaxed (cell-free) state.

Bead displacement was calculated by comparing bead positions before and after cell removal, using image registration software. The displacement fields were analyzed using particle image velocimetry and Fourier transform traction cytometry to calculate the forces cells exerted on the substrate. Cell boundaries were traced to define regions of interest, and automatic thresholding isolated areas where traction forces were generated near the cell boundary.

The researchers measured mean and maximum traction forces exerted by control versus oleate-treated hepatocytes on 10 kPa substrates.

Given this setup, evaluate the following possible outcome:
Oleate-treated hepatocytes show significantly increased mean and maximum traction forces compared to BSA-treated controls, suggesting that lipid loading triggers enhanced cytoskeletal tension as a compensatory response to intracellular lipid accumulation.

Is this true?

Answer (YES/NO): NO